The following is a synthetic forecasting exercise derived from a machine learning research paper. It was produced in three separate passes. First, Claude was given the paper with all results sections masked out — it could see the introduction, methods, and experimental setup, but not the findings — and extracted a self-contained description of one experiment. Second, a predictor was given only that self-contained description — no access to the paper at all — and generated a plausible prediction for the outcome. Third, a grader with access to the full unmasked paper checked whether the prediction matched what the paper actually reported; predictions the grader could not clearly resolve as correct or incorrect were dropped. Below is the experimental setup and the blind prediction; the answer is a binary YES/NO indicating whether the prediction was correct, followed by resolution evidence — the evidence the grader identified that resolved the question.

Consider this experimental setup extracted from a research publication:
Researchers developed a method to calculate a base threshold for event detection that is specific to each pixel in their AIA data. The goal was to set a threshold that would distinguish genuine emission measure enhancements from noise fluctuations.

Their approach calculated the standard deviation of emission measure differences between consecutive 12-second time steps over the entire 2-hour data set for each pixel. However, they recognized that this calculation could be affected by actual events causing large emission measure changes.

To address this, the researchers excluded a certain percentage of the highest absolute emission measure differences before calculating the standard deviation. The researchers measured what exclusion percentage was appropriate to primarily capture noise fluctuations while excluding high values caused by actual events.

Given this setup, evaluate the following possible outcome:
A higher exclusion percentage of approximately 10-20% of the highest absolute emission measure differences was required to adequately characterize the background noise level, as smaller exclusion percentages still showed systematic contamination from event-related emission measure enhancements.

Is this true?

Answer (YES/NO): YES